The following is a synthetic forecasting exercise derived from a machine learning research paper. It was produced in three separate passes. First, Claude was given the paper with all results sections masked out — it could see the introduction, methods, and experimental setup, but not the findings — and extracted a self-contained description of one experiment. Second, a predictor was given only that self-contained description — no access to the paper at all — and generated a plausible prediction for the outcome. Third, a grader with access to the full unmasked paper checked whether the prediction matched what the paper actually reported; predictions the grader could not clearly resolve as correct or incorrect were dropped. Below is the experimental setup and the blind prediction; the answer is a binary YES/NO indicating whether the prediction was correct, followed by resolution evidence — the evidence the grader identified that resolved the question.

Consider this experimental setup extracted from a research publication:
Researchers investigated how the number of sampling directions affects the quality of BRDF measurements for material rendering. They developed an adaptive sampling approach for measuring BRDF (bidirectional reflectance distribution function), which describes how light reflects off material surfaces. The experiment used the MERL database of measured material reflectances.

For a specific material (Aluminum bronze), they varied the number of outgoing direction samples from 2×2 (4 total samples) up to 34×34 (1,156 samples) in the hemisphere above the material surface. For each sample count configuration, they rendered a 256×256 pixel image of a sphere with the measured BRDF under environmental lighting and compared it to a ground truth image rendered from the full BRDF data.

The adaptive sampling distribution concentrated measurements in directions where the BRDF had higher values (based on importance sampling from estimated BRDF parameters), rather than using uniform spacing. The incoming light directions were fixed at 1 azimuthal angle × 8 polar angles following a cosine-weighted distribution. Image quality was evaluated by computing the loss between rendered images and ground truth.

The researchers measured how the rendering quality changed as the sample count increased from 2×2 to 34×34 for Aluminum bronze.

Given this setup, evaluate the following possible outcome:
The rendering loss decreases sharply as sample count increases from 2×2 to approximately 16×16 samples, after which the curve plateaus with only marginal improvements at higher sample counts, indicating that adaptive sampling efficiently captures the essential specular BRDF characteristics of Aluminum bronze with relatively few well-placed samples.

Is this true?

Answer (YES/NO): YES